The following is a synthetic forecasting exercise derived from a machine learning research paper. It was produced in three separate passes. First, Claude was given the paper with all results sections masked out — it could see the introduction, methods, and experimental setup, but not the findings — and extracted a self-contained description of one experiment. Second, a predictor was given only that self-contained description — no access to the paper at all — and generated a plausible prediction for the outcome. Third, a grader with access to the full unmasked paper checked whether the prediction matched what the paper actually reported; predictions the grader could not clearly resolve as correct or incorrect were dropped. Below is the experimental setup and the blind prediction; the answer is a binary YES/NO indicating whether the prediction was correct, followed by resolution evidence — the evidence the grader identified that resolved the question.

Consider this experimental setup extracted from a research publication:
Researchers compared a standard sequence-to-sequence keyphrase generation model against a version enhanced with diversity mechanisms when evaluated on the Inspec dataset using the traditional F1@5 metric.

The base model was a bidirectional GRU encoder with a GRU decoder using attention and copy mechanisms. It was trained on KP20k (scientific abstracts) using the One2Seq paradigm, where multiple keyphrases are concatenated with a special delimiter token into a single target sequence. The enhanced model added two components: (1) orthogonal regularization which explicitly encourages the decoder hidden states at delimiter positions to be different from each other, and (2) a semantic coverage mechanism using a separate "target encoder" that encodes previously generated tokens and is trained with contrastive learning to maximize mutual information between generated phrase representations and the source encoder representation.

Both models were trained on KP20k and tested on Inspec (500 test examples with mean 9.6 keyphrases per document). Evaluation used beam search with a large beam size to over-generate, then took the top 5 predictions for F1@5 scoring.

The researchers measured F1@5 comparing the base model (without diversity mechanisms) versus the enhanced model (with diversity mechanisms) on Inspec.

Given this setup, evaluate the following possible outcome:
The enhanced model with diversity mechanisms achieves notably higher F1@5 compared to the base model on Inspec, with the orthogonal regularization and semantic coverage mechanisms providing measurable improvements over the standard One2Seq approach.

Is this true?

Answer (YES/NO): NO